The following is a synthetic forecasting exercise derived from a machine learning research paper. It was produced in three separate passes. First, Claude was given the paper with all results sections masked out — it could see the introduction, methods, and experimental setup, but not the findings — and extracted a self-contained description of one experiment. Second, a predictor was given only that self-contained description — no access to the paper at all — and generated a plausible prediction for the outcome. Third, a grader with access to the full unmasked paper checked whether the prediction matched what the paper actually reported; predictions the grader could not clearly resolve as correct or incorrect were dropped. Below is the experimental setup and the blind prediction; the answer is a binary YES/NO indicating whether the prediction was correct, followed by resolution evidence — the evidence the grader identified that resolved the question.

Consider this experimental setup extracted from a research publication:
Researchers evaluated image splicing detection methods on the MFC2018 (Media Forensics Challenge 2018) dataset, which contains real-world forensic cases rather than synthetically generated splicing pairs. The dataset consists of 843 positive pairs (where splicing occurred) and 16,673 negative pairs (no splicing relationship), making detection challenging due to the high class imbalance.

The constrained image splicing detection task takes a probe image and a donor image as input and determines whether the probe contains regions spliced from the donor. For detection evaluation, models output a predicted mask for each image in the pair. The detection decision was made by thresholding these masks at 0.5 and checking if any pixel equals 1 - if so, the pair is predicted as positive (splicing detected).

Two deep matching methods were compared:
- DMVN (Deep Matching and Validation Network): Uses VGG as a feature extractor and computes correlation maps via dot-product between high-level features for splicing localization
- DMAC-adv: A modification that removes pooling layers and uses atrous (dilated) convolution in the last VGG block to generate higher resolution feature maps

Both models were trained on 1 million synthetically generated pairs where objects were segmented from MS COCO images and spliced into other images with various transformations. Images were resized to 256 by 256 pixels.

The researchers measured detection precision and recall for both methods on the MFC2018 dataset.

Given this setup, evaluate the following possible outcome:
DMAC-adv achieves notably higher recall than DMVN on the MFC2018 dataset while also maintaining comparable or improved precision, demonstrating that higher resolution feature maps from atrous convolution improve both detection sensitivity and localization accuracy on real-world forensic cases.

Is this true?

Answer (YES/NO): NO